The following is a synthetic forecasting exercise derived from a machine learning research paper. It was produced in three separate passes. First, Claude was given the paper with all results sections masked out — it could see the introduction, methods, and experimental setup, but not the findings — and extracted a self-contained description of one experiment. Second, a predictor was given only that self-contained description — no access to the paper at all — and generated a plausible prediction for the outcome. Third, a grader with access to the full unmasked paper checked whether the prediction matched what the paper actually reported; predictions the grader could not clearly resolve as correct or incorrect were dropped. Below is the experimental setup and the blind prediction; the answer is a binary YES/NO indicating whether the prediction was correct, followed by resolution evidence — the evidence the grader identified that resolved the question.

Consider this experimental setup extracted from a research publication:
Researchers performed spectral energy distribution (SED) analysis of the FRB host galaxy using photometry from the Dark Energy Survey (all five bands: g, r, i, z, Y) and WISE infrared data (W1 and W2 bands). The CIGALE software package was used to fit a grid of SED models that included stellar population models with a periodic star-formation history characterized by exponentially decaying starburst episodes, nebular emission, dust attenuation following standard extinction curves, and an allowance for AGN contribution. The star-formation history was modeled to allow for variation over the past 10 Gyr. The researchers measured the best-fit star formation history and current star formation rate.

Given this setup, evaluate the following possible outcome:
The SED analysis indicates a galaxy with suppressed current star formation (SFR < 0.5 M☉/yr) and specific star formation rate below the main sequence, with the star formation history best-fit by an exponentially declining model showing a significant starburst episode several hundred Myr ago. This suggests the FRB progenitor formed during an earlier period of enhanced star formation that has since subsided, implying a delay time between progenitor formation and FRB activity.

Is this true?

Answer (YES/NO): NO